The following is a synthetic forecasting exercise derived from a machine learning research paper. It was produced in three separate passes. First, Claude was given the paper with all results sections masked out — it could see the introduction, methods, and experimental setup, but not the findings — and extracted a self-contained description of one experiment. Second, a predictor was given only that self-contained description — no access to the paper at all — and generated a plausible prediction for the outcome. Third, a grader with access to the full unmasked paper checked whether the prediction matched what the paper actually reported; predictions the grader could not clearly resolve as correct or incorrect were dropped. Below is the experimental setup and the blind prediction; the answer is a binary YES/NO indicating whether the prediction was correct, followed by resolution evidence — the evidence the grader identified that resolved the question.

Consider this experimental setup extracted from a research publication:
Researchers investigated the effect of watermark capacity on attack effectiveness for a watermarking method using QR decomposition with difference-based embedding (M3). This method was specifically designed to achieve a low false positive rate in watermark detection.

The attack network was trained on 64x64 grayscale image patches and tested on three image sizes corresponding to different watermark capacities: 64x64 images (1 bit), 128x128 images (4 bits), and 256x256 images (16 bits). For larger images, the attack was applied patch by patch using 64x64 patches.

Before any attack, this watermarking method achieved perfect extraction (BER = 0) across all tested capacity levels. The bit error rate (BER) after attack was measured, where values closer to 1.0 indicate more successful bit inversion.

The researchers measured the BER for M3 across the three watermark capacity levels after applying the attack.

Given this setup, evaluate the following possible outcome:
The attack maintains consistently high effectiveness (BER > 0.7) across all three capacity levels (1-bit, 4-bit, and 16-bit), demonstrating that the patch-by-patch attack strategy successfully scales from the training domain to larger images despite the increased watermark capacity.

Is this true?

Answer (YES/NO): YES